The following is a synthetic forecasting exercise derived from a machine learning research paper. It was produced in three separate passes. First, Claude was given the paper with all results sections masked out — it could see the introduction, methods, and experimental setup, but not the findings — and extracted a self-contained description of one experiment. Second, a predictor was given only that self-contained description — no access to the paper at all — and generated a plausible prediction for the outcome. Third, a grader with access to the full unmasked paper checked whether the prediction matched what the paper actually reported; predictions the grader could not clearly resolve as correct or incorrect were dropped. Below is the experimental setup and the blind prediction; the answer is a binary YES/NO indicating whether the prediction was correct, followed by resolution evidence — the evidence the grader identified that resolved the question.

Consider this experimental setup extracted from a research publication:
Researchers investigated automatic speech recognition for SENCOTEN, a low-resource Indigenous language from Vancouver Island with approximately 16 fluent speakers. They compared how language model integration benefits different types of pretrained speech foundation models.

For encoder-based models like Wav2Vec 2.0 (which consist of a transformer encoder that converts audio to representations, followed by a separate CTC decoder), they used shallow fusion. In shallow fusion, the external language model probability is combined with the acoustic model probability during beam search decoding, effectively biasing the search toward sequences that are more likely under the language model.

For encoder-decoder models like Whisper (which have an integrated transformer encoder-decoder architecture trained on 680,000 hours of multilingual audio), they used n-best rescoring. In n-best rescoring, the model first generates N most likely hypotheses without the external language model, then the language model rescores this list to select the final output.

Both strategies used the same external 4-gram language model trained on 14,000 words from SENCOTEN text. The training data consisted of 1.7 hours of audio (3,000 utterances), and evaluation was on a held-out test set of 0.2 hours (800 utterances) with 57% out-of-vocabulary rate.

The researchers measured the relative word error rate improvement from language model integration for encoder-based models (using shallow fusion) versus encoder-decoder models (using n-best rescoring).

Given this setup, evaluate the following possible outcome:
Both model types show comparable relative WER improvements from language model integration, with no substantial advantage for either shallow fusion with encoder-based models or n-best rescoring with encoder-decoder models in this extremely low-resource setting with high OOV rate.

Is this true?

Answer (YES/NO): YES